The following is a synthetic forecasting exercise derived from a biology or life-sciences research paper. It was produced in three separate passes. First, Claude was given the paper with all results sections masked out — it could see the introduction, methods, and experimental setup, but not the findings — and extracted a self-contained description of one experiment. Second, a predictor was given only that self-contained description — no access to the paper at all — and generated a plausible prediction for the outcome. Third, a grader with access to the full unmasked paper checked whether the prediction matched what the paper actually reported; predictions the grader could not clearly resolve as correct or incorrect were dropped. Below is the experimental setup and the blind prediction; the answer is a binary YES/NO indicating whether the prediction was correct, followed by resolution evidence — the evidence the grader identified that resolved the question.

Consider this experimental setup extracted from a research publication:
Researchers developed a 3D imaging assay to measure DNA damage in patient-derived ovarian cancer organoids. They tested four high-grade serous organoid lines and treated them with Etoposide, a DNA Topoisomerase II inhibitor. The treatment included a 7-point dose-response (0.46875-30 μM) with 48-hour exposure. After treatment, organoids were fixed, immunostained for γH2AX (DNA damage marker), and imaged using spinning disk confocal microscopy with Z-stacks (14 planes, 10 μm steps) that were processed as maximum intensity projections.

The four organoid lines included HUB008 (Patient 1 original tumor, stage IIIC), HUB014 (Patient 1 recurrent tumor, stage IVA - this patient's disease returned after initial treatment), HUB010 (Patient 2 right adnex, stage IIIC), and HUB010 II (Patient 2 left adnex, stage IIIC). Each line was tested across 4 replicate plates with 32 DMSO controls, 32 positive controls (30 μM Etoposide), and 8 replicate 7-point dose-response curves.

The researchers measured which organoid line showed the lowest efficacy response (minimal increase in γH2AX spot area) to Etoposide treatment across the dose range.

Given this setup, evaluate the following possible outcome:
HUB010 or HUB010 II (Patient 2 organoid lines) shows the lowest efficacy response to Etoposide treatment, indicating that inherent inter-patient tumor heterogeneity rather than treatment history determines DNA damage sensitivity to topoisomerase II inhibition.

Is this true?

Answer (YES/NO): NO